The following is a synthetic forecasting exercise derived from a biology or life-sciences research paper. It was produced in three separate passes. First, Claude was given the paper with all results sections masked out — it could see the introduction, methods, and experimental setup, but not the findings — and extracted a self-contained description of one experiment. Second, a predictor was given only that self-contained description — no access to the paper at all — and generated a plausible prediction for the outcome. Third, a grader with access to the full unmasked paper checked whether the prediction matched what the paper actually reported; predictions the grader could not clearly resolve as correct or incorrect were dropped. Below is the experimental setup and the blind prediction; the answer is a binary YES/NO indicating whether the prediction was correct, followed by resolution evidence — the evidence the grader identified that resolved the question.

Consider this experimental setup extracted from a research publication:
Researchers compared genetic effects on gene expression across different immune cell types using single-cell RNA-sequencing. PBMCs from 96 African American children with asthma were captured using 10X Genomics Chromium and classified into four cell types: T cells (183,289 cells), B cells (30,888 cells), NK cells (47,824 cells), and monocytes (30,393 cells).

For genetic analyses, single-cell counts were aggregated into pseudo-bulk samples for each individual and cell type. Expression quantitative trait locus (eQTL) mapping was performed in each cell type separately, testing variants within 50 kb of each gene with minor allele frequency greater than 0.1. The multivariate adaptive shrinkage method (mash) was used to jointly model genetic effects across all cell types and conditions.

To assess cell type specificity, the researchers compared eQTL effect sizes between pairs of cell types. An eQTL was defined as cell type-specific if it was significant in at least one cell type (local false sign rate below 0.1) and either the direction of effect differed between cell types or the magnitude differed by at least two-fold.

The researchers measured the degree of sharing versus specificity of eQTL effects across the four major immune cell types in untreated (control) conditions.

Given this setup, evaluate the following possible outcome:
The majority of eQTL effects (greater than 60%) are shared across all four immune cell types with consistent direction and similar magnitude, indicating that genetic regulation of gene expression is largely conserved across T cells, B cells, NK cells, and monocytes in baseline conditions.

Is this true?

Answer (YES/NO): YES